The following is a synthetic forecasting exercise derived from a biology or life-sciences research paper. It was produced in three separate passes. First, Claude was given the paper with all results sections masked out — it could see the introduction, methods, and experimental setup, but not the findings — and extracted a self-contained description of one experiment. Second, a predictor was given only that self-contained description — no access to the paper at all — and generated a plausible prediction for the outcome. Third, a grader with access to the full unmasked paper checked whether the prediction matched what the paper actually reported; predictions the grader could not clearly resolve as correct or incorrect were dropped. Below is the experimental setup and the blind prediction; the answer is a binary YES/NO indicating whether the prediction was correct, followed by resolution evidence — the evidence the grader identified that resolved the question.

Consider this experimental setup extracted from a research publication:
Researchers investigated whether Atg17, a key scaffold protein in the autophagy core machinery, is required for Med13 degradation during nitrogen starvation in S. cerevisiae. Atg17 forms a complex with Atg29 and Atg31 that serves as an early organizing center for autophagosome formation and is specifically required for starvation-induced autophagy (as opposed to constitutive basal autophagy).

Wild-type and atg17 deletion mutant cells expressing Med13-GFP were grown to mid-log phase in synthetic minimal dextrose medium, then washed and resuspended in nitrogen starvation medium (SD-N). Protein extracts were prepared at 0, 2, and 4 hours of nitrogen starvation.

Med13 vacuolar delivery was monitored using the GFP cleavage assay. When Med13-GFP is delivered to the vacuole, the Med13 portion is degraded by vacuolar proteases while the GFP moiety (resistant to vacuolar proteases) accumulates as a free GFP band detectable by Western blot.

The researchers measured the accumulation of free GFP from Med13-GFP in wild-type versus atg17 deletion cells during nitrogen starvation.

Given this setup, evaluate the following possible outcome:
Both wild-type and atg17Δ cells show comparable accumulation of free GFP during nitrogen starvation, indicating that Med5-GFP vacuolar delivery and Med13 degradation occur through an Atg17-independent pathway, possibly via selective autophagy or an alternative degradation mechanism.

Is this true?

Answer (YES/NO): NO